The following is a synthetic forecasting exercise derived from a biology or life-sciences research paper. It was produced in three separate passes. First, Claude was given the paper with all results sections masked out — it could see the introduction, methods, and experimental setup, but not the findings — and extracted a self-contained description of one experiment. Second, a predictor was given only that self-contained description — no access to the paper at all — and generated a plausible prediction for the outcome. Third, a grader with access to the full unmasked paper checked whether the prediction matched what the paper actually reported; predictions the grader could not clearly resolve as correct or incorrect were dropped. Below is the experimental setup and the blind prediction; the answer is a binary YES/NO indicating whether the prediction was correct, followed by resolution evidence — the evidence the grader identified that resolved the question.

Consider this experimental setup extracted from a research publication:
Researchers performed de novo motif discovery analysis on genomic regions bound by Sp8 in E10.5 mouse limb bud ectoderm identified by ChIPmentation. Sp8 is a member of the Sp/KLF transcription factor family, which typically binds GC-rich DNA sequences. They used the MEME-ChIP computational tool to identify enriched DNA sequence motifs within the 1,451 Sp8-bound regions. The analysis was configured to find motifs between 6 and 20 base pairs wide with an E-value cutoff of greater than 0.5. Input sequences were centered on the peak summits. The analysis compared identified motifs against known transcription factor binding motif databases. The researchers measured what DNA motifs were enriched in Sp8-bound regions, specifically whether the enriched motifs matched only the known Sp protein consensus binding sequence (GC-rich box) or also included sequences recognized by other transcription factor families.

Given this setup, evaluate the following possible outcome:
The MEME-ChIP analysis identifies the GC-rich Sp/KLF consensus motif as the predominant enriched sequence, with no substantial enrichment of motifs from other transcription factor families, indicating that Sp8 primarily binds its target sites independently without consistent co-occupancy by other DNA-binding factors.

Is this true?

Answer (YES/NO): NO